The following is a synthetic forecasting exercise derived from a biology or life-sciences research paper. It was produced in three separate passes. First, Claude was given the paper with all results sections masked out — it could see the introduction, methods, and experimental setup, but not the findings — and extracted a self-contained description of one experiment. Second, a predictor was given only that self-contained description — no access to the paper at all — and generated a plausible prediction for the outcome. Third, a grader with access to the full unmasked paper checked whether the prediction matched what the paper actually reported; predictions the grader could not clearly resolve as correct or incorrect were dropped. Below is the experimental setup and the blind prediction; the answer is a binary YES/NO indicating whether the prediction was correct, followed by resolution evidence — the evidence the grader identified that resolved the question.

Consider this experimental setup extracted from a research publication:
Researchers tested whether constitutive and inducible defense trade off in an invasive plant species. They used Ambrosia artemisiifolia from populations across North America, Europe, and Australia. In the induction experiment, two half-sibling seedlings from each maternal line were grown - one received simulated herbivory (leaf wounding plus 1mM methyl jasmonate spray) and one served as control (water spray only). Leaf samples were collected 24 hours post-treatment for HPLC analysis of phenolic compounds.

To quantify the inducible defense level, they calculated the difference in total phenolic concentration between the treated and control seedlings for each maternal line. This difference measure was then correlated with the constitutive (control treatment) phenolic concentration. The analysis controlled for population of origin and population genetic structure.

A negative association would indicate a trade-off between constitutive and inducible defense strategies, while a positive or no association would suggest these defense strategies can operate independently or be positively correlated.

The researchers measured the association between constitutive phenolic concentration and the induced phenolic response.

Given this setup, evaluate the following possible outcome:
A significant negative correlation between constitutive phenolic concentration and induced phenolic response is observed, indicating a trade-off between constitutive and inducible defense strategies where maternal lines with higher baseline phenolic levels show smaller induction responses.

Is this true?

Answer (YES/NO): YES